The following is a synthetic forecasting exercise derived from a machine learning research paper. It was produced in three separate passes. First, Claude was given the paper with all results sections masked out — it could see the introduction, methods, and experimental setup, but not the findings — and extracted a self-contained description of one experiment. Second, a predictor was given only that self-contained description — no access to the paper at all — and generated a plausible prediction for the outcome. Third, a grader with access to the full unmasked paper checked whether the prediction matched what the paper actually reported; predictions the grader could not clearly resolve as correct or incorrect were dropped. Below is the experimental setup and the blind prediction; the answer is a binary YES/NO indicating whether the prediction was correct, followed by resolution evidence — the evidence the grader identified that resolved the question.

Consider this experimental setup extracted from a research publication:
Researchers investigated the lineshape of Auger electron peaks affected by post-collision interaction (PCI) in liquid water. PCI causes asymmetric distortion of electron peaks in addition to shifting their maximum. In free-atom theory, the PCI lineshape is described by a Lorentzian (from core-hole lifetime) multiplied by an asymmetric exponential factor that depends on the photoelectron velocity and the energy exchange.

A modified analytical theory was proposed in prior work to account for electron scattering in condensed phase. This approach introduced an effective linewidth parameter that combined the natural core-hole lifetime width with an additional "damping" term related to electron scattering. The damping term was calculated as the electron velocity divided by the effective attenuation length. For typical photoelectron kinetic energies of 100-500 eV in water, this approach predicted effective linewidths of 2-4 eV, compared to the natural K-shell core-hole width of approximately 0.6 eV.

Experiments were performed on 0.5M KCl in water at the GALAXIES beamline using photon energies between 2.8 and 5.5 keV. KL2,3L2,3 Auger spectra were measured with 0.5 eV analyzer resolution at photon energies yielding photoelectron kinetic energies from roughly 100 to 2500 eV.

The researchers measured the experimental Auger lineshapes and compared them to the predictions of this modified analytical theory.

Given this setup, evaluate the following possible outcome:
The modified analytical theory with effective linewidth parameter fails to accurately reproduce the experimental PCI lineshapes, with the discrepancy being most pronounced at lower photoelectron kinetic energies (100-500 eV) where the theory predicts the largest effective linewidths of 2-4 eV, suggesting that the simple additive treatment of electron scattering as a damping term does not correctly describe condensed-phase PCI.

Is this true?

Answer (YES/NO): YES